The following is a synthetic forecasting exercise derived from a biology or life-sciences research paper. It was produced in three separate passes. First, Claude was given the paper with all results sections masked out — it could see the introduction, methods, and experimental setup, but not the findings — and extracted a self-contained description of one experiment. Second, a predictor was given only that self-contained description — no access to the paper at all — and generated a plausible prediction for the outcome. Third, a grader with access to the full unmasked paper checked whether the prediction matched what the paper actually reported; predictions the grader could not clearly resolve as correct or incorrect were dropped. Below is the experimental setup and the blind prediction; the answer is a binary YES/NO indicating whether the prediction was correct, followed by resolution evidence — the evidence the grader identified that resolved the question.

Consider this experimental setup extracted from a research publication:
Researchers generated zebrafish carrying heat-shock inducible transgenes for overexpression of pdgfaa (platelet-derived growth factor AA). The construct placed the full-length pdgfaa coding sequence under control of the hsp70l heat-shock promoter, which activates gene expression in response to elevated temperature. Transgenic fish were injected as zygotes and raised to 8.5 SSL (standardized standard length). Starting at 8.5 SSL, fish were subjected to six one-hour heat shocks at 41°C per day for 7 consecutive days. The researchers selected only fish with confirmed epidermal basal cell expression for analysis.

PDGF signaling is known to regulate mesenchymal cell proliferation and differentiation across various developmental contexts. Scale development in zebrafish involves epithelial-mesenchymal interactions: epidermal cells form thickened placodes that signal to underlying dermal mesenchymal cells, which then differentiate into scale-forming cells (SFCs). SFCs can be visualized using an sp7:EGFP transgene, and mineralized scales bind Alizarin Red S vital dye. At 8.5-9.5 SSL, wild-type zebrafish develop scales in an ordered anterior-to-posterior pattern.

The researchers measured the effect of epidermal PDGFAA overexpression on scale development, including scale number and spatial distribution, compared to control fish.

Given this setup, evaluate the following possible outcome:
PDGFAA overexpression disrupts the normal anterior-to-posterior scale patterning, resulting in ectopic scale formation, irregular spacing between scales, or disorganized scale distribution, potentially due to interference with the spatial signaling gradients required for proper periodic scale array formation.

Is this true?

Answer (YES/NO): NO